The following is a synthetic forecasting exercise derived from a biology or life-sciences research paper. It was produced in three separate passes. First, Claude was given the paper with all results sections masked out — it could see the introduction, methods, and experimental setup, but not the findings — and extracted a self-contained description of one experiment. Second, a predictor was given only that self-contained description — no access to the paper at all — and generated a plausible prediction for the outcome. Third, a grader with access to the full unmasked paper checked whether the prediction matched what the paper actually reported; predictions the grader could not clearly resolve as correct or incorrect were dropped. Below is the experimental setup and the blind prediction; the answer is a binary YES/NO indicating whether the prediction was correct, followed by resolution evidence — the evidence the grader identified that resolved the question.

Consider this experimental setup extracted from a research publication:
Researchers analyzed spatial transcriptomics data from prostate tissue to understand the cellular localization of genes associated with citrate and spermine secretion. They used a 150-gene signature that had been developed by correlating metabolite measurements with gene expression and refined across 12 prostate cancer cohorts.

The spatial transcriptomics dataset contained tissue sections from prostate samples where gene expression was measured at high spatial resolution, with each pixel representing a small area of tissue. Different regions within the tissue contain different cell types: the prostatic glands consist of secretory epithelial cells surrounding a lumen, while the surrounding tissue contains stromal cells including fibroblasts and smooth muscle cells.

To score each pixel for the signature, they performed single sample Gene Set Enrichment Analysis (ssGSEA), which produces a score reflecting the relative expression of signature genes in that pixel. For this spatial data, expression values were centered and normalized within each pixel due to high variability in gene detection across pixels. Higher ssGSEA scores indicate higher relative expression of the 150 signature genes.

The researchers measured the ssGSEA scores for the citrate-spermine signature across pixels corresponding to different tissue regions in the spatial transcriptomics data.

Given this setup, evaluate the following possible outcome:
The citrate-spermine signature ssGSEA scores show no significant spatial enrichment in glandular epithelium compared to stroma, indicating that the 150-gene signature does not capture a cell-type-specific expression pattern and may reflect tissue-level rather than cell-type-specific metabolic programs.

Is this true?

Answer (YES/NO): NO